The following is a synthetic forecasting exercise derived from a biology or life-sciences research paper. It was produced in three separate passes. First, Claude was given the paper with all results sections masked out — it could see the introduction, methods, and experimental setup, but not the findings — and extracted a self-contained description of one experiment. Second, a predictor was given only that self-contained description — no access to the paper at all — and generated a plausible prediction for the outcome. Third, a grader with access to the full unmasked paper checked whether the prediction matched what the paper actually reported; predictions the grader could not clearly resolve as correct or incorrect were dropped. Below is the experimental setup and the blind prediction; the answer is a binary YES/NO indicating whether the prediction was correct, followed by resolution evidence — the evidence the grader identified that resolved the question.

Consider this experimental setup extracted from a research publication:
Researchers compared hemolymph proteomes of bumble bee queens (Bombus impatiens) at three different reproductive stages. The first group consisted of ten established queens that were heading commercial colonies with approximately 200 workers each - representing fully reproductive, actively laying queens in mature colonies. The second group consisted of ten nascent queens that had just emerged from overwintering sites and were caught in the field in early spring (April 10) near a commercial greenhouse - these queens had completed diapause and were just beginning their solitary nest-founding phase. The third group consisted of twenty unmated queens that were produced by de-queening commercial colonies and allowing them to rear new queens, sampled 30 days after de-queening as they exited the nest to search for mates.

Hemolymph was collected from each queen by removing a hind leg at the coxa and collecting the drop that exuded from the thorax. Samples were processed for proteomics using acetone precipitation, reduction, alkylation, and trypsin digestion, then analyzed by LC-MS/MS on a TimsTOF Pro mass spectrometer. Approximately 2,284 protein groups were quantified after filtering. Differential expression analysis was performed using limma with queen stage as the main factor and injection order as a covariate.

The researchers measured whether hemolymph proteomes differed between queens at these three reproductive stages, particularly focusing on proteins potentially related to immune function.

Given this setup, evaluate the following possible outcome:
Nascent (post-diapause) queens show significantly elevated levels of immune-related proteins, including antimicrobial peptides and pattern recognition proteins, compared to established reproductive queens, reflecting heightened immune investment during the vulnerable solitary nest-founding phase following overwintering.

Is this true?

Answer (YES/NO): YES